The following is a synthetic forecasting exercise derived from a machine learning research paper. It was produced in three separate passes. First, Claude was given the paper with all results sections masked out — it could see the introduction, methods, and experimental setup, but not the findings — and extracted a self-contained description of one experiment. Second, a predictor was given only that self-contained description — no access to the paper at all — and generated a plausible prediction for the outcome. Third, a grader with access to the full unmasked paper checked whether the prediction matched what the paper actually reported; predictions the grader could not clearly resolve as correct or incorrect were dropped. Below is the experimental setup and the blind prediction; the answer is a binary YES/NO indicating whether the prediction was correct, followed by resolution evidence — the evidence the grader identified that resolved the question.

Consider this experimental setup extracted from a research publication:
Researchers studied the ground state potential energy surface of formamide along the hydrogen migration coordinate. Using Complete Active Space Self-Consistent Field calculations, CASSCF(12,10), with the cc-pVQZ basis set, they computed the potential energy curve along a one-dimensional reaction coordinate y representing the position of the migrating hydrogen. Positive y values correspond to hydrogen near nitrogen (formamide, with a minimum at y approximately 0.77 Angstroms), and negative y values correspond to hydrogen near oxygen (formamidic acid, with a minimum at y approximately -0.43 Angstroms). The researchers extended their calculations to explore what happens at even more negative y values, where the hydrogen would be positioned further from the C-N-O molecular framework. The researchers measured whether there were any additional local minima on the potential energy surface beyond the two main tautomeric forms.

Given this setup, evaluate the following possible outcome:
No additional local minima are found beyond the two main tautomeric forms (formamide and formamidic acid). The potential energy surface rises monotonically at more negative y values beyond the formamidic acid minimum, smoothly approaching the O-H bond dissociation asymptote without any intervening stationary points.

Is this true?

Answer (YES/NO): NO